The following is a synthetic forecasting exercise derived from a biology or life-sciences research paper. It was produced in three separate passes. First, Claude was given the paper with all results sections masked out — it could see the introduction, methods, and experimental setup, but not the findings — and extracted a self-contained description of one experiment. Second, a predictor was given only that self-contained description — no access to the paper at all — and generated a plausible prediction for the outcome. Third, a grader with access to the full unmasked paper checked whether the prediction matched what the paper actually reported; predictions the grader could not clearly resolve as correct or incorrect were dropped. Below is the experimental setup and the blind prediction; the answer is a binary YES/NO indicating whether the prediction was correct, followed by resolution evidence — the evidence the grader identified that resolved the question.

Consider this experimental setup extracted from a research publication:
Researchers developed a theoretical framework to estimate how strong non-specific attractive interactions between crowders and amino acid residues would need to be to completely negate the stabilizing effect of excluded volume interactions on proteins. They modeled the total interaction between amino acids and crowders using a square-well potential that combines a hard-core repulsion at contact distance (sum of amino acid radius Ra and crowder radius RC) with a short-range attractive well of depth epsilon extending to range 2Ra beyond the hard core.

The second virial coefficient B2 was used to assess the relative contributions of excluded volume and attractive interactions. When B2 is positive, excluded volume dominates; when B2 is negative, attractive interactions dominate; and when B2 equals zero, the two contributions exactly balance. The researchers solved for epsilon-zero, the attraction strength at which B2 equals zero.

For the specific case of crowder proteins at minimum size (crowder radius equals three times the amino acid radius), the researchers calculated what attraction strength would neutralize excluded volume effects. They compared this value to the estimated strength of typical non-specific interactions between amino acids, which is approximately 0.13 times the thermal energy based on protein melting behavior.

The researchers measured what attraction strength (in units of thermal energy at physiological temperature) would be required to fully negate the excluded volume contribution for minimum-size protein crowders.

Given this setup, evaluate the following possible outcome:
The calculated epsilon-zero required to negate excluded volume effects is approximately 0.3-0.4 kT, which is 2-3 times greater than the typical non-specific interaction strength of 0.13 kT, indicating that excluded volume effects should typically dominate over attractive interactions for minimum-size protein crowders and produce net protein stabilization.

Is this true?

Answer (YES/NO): YES